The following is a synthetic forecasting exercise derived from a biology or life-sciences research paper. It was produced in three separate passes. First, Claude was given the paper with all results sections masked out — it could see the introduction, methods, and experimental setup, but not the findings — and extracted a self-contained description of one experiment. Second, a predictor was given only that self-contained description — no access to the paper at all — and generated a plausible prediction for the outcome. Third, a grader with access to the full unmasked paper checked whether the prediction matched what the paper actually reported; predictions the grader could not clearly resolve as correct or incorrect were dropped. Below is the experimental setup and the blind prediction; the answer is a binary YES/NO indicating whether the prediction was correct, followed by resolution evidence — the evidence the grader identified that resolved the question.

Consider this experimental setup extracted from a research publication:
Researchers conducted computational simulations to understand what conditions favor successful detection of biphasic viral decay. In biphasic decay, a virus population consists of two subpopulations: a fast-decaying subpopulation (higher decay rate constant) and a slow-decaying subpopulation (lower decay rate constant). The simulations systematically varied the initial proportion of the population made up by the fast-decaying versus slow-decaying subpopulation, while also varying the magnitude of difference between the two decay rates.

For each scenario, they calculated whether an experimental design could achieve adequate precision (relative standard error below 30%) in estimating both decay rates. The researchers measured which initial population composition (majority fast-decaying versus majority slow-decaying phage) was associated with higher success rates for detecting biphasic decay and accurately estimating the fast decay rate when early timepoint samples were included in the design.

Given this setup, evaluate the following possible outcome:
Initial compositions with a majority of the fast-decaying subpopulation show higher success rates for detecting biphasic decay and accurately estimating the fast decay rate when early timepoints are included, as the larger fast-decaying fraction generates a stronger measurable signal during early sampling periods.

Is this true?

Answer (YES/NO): YES